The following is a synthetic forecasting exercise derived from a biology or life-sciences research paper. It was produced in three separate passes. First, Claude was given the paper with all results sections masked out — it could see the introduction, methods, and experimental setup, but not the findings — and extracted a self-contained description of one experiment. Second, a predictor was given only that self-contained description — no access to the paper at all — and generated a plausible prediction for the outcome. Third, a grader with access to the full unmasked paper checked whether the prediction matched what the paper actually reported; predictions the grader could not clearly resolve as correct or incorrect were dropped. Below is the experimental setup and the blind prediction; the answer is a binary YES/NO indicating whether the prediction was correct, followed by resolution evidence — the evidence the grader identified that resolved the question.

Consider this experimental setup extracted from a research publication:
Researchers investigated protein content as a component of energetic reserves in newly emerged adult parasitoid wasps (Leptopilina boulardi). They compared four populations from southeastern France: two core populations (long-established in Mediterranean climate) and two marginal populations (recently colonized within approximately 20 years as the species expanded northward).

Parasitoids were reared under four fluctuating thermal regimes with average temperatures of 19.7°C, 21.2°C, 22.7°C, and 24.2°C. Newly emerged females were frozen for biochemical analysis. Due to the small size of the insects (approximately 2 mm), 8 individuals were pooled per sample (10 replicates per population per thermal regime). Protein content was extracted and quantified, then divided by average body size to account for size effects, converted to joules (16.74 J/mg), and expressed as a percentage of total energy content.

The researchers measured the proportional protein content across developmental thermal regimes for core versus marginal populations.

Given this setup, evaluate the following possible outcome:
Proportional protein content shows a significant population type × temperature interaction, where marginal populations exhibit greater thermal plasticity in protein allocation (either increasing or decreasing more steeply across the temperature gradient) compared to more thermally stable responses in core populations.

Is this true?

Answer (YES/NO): YES